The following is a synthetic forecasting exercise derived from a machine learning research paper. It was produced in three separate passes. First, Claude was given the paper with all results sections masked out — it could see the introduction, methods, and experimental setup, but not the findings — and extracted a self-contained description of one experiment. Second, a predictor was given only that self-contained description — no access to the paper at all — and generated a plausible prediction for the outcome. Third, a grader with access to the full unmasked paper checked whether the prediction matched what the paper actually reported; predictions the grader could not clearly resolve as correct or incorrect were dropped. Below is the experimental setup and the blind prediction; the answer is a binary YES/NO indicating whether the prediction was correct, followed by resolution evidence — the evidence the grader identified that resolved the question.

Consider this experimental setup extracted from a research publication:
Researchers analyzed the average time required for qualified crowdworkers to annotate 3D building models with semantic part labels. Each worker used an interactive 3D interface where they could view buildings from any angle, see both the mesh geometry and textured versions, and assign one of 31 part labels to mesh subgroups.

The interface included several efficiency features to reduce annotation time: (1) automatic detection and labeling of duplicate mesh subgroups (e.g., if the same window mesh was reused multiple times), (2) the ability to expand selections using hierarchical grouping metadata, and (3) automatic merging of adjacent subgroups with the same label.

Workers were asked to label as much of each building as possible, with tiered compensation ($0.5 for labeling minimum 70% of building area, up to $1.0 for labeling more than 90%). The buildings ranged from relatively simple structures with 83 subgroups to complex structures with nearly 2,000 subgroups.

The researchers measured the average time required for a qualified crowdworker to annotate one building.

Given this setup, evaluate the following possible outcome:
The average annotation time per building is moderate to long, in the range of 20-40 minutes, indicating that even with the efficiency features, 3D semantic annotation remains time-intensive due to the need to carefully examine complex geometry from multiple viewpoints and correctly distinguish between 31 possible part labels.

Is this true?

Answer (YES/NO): NO